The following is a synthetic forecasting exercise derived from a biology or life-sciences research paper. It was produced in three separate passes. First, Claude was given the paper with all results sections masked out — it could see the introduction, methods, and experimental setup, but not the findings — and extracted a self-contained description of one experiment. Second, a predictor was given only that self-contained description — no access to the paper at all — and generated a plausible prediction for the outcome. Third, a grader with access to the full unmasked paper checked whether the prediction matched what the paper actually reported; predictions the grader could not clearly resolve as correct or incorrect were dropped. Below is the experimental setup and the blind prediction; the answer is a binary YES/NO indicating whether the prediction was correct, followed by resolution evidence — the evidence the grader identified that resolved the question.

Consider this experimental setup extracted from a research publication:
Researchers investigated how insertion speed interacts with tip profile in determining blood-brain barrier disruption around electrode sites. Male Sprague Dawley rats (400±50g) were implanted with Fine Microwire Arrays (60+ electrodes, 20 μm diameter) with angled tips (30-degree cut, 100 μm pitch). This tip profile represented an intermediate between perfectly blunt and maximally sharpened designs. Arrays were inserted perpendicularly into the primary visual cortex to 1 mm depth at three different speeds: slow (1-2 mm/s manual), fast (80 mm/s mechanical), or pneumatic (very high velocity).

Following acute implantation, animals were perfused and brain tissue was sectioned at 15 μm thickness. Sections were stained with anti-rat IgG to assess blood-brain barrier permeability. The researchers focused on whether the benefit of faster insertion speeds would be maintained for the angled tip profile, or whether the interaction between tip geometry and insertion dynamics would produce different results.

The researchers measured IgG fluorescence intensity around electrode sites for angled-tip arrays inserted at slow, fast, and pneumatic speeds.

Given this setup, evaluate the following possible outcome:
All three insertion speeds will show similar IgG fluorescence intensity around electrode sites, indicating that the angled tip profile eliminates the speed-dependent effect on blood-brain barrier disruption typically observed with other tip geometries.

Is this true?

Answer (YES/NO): NO